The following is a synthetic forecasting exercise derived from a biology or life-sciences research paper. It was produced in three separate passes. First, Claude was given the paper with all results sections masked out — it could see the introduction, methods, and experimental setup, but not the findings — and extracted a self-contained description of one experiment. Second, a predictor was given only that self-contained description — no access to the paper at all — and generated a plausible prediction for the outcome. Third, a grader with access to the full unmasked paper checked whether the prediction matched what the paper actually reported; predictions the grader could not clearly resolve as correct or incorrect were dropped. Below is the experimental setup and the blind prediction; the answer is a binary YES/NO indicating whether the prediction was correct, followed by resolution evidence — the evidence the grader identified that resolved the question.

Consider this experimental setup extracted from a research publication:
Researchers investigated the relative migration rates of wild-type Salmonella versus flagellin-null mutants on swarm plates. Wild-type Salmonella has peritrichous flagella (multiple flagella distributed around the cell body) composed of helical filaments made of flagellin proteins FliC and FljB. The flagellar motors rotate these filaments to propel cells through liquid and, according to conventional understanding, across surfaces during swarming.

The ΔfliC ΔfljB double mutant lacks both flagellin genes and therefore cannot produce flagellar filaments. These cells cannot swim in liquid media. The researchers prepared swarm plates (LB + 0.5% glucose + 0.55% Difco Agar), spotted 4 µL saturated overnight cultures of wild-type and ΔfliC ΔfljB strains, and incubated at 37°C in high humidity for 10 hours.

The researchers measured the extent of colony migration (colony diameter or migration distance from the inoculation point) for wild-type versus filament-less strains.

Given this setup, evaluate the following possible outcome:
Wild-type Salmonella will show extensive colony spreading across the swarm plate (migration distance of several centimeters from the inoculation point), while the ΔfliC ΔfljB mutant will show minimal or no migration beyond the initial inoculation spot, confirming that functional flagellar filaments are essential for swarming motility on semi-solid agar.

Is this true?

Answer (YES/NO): NO